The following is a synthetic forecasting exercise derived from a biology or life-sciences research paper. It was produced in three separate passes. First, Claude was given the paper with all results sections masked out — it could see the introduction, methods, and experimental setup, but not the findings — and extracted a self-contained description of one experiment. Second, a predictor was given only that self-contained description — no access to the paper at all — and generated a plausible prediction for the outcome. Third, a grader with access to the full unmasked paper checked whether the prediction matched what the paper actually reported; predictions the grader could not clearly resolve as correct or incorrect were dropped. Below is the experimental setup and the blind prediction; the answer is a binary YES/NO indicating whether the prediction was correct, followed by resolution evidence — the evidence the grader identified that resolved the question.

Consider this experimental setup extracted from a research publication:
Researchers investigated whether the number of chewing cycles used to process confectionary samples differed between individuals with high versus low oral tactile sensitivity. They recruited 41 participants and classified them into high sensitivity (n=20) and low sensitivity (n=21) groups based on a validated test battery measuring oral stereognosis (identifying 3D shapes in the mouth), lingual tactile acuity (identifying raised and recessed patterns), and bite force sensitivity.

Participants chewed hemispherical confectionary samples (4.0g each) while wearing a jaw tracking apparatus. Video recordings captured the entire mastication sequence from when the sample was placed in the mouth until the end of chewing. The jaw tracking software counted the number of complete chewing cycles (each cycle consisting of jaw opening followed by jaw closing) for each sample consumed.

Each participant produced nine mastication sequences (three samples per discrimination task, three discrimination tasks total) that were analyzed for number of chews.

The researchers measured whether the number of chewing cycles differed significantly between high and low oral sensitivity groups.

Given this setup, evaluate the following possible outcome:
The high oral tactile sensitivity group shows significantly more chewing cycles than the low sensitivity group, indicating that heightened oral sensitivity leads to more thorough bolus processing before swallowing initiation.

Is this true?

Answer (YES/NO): NO